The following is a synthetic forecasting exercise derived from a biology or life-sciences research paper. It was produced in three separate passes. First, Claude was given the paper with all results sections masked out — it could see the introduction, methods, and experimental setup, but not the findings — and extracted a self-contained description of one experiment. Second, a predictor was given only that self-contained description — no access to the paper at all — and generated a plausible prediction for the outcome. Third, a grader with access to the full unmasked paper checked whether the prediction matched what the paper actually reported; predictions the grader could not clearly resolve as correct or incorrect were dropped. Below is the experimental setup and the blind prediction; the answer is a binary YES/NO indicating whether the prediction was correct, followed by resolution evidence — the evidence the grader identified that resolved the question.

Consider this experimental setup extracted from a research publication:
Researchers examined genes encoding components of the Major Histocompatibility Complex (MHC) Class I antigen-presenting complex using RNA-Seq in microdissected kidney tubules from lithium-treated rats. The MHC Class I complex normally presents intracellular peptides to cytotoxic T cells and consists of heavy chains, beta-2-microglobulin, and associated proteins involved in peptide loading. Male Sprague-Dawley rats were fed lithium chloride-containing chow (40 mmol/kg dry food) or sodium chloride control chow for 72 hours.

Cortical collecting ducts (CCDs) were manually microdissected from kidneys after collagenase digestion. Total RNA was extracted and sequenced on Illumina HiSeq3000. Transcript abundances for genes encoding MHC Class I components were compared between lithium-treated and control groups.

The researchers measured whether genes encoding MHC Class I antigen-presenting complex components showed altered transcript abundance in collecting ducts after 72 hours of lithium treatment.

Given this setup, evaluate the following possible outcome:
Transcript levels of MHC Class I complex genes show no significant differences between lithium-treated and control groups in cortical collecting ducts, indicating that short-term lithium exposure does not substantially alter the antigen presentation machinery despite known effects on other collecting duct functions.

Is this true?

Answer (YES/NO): NO